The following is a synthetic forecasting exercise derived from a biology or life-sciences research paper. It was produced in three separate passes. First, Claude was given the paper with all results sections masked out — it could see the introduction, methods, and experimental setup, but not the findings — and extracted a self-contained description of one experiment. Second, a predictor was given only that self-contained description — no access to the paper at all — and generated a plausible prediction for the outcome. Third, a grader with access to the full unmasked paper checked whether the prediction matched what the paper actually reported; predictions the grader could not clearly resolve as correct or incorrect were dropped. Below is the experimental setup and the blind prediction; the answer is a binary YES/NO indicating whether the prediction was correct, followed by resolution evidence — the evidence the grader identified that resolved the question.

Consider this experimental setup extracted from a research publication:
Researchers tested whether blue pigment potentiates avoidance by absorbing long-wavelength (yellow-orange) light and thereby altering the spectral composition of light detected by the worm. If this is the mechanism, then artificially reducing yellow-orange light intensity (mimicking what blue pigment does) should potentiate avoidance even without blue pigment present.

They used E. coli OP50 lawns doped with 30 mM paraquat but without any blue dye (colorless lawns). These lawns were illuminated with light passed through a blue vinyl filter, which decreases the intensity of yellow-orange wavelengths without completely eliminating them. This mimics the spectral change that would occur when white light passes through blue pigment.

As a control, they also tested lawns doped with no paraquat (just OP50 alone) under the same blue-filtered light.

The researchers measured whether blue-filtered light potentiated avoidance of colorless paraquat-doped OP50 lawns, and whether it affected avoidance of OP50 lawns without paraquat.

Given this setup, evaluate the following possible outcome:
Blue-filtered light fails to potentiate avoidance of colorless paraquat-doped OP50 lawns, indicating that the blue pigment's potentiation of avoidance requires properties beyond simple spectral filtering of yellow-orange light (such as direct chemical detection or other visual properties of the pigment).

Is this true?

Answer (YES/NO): NO